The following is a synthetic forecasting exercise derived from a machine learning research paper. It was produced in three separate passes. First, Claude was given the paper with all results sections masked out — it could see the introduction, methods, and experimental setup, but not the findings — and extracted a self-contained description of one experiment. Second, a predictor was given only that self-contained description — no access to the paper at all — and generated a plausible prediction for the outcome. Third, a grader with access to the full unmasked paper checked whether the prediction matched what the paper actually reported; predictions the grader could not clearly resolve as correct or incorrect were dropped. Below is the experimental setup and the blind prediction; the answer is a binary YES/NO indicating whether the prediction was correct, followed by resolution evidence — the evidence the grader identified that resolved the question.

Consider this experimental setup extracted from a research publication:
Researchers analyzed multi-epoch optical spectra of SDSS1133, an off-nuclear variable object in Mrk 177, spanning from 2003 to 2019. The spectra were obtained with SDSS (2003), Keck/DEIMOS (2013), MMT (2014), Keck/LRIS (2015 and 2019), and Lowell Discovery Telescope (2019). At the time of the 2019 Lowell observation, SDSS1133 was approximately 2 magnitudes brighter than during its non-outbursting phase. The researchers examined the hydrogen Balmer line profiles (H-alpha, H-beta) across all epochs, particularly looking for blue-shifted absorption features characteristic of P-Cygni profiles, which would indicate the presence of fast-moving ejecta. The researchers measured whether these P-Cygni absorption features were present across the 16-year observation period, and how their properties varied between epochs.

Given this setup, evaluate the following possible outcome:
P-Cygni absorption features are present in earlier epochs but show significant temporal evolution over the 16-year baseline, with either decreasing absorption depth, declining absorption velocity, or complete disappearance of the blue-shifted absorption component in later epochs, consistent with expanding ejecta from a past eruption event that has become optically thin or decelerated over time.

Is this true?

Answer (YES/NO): NO